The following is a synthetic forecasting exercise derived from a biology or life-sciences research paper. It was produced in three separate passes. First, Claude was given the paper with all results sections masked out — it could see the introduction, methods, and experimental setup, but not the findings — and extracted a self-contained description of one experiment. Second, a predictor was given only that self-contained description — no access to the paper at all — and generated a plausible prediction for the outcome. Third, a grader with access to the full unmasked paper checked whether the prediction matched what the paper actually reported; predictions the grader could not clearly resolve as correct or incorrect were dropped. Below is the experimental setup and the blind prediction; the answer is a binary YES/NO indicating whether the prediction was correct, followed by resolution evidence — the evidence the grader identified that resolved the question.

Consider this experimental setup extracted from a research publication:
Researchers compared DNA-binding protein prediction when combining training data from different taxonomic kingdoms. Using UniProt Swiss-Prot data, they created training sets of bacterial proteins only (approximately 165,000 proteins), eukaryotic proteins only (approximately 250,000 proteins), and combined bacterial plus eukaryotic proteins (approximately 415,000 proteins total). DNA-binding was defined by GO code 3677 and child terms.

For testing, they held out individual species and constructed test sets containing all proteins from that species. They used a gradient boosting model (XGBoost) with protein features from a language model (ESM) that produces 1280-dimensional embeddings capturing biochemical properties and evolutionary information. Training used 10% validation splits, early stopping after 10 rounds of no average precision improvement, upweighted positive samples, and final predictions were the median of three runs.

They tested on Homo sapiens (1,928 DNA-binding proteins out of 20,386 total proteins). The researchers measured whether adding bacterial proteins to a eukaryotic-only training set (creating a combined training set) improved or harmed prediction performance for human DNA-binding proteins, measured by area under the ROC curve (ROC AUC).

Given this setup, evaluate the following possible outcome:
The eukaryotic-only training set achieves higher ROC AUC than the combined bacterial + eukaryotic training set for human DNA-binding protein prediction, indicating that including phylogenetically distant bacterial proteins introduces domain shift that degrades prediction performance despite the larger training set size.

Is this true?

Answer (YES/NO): NO